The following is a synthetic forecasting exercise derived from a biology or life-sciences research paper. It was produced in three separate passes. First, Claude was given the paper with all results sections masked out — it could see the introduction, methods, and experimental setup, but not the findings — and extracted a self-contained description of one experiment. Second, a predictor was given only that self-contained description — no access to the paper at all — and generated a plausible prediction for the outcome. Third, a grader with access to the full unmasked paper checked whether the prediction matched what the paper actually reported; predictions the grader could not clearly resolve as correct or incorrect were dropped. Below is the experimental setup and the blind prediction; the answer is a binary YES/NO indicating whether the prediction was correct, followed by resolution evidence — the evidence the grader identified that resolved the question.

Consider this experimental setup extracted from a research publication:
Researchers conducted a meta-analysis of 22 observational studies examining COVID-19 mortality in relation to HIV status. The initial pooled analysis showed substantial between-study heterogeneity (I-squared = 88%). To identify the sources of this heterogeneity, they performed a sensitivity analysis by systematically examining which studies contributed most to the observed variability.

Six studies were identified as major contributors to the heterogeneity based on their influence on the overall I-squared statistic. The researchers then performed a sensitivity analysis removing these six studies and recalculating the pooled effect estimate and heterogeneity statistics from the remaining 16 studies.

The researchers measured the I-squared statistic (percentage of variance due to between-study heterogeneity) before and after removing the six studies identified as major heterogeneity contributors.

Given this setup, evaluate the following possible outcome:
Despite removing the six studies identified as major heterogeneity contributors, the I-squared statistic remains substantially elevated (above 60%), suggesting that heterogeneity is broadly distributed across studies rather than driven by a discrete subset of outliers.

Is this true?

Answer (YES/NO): NO